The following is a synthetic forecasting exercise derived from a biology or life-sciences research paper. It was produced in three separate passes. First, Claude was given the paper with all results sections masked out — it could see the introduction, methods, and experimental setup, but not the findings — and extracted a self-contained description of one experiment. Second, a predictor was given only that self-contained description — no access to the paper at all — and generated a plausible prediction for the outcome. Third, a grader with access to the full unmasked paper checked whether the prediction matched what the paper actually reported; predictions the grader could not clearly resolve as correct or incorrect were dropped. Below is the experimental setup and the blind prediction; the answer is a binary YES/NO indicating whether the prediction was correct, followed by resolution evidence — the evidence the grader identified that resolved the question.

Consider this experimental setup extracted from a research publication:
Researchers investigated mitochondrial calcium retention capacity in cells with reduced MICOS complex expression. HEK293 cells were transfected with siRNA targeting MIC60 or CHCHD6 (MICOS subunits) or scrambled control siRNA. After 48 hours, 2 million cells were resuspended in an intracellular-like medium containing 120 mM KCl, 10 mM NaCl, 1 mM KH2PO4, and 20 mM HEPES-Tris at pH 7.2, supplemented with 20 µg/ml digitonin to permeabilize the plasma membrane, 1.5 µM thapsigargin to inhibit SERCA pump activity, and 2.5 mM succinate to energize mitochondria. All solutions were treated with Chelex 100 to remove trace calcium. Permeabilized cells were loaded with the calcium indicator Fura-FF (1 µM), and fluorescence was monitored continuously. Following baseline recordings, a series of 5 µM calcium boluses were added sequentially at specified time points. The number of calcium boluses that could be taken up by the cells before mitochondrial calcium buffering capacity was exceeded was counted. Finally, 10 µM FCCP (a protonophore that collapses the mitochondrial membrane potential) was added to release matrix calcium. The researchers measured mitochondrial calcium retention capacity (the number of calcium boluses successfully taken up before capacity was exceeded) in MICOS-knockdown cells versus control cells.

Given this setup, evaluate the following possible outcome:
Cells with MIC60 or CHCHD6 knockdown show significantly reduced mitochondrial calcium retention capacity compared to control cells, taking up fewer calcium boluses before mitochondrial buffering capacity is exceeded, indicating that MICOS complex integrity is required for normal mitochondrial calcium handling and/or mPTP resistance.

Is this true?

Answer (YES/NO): YES